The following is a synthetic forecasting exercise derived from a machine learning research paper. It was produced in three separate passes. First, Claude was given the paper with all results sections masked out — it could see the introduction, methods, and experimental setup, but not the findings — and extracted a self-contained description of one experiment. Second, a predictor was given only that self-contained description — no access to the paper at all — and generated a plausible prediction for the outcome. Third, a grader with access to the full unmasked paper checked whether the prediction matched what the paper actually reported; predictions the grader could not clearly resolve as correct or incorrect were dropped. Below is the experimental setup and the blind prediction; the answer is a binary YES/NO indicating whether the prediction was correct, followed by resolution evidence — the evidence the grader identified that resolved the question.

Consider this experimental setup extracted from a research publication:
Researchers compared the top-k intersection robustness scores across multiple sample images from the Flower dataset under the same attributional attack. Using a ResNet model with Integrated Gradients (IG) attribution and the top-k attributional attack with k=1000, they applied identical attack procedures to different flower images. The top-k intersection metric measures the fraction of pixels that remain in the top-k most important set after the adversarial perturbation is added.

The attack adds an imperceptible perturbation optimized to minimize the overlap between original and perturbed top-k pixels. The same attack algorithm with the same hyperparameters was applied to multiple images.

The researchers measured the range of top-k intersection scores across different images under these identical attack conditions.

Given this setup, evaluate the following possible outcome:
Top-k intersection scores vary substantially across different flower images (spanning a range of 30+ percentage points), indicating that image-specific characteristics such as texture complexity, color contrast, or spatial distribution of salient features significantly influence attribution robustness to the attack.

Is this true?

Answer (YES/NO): YES